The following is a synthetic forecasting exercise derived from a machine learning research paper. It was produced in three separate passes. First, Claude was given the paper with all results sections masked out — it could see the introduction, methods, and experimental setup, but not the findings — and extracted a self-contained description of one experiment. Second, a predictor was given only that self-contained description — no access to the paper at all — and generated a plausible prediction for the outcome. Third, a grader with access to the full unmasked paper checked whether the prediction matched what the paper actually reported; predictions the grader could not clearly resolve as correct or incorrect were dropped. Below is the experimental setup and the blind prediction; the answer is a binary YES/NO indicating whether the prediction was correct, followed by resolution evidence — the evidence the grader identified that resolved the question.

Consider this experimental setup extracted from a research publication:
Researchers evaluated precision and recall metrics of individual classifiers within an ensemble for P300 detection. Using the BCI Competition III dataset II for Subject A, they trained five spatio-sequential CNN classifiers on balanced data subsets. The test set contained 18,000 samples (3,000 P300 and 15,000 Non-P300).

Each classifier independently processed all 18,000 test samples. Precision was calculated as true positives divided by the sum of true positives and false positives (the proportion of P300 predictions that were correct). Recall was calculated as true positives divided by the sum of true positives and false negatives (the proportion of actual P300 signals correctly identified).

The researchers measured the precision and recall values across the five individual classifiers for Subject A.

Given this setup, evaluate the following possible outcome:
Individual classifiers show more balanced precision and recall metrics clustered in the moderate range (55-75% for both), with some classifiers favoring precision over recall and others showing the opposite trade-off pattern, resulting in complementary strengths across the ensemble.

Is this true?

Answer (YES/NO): NO